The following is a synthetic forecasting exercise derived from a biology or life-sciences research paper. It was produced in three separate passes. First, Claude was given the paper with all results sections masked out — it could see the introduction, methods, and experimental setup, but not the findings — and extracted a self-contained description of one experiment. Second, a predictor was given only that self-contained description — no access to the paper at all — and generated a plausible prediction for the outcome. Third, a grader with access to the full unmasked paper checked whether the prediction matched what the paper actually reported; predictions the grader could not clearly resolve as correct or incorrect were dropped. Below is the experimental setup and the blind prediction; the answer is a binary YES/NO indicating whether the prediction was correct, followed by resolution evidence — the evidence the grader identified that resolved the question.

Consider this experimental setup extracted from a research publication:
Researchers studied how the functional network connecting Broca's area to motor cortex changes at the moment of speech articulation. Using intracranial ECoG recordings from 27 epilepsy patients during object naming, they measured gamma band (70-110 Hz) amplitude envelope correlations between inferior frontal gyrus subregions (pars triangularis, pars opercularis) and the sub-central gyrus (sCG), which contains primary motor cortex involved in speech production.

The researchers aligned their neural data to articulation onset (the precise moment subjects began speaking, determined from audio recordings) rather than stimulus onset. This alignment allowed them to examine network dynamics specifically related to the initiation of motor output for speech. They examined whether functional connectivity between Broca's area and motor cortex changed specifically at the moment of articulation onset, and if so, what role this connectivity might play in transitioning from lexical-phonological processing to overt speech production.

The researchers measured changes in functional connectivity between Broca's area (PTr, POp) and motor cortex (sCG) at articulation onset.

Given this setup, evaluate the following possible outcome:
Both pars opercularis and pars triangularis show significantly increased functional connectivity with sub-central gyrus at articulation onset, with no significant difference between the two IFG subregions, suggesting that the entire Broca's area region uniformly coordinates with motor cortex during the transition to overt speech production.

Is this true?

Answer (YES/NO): NO